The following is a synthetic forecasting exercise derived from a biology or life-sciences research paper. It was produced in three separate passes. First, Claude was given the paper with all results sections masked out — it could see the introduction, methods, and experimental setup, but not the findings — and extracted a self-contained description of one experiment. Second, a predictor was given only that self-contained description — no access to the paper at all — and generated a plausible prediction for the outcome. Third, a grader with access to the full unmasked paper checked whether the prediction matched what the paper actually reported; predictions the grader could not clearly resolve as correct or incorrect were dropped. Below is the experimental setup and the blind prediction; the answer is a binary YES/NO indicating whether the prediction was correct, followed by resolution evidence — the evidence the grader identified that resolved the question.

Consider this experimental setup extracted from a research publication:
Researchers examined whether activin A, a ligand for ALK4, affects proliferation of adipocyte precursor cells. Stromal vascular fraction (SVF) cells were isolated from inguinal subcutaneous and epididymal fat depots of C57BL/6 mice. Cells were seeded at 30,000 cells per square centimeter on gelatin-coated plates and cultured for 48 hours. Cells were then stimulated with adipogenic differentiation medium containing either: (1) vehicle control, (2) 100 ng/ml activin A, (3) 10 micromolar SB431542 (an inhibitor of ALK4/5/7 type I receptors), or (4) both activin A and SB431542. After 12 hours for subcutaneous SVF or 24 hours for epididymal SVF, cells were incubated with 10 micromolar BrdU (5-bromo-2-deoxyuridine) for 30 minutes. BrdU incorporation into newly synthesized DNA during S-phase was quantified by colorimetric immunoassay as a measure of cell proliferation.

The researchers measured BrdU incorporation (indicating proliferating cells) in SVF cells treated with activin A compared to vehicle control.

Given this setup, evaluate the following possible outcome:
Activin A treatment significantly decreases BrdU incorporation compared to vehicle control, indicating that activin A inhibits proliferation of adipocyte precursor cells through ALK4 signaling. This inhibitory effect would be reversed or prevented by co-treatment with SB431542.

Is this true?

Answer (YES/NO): NO